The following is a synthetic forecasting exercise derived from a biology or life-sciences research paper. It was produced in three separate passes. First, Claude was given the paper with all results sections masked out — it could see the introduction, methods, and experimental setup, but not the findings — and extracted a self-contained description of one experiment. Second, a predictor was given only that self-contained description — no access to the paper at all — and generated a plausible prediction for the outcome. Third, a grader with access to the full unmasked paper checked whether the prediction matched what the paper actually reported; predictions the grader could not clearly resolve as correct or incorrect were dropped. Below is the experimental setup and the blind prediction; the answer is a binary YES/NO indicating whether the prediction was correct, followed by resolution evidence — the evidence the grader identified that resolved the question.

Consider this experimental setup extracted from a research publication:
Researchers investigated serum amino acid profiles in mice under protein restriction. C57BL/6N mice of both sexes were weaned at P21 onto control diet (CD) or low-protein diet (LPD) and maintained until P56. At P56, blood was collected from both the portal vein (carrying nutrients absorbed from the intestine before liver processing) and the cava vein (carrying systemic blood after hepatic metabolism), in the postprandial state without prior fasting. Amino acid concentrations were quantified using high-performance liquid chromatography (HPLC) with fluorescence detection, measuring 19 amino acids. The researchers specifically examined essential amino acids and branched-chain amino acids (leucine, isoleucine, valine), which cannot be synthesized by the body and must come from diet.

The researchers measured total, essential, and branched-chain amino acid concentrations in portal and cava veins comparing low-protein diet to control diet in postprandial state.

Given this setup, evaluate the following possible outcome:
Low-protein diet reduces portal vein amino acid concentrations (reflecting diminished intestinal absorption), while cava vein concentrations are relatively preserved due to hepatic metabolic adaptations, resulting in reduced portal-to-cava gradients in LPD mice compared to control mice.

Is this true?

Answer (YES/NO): NO